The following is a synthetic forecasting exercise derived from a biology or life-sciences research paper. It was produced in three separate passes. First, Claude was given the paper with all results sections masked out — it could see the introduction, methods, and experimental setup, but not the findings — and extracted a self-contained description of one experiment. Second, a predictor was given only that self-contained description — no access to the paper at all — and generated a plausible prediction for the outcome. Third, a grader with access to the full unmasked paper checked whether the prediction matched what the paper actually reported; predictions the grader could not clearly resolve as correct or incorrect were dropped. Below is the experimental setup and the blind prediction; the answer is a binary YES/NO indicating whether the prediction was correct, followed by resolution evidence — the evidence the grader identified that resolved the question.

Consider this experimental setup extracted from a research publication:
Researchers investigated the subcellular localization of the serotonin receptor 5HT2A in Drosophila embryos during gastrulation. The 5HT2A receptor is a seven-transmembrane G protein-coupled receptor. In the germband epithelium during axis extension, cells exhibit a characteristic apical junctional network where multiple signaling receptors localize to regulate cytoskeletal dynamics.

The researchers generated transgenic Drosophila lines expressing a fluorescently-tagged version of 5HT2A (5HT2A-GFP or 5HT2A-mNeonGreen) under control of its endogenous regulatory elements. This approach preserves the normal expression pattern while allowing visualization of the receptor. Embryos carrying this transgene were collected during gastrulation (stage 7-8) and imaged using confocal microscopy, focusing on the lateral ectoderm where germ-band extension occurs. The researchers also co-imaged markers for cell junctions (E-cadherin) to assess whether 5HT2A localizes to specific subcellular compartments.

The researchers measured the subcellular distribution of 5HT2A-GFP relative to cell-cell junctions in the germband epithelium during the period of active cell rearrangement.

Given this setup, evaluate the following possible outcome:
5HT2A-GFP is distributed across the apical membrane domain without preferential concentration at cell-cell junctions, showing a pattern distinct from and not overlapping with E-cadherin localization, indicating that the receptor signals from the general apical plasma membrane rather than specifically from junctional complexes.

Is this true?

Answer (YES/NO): NO